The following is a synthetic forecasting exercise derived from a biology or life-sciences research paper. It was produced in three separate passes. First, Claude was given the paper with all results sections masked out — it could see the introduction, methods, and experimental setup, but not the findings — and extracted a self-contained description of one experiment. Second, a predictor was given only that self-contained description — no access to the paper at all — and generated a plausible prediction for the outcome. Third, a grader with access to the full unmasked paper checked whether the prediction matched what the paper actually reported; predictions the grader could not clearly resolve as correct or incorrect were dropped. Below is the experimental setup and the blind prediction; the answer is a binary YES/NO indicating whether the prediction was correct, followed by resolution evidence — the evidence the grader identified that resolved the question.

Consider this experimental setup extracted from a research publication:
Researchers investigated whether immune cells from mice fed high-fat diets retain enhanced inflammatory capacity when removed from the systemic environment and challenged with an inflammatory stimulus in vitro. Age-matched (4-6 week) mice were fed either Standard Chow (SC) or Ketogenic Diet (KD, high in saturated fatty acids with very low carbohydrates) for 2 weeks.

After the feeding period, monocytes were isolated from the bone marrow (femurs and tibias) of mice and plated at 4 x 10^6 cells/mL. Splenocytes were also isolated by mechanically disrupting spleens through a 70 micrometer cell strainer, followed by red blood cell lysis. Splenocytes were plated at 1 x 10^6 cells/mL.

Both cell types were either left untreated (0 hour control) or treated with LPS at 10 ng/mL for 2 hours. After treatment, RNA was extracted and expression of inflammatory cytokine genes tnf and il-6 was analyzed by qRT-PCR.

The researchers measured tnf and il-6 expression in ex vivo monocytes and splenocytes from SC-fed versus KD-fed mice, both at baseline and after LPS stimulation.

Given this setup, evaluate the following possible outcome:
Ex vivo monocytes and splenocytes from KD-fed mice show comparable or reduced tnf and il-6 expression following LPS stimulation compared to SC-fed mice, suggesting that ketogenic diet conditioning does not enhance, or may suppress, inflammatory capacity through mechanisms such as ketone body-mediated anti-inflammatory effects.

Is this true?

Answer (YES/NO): NO